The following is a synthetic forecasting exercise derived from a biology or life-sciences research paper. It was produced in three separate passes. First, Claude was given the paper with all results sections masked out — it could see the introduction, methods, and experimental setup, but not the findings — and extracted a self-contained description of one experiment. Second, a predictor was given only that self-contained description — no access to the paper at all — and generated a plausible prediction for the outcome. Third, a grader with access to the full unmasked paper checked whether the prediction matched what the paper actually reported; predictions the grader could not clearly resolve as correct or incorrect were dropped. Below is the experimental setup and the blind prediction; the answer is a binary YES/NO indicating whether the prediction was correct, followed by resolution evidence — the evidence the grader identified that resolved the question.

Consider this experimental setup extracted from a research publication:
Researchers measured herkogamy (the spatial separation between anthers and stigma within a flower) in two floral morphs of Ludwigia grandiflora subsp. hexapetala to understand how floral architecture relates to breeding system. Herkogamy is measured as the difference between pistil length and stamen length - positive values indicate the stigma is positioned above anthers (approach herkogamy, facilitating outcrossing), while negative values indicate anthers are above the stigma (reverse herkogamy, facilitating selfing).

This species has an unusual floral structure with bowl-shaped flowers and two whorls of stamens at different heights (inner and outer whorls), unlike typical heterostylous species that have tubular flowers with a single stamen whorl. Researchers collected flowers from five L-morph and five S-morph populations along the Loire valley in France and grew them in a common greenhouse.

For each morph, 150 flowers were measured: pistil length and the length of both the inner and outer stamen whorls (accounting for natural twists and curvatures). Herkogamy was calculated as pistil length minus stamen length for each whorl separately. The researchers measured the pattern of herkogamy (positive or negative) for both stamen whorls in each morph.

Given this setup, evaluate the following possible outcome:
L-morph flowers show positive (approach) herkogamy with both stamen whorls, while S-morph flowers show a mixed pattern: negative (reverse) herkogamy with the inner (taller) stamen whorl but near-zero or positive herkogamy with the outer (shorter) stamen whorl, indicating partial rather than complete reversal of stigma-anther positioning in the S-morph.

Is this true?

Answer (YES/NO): YES